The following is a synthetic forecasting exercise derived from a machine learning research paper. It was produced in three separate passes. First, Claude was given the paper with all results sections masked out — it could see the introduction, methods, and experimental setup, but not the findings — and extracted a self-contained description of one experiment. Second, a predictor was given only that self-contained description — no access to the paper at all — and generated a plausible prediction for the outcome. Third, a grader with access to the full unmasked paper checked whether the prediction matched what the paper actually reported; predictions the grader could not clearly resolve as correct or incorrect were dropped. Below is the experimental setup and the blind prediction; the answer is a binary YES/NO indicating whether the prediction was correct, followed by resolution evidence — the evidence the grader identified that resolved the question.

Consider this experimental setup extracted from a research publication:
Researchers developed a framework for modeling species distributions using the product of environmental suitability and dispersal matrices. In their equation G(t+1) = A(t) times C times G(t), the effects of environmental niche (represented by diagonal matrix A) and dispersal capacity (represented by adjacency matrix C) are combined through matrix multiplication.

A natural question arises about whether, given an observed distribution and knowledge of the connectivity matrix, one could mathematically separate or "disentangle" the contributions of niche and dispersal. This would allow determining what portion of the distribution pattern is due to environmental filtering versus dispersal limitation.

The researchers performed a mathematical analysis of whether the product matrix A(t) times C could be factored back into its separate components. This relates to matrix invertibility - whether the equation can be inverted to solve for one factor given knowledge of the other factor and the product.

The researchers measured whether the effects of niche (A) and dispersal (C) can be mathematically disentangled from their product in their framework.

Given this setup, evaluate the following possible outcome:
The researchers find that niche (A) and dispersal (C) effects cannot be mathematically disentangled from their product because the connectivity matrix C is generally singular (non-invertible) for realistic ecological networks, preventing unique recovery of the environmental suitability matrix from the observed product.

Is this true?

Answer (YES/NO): NO